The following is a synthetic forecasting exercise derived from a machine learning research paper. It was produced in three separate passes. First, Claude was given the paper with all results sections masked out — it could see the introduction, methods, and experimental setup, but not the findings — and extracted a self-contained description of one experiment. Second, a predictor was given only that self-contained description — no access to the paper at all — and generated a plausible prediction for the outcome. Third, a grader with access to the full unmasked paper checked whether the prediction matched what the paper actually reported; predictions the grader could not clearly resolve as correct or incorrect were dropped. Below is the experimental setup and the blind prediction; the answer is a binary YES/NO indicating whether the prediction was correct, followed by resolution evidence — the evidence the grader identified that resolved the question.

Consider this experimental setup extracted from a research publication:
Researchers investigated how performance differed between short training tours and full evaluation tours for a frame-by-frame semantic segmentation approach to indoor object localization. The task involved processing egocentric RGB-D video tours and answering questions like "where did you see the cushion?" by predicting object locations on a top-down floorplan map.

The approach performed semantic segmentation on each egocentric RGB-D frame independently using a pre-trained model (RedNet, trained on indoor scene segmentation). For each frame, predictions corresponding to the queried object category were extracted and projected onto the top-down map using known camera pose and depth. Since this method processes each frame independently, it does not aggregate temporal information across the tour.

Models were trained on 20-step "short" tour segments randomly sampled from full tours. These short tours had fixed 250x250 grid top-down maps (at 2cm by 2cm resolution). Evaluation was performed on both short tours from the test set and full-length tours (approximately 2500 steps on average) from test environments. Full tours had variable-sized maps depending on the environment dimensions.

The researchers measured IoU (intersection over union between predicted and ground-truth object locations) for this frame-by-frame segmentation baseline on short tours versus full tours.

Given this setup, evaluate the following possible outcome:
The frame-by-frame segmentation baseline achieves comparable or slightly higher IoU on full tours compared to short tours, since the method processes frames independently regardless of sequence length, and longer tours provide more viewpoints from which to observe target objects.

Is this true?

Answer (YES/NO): NO